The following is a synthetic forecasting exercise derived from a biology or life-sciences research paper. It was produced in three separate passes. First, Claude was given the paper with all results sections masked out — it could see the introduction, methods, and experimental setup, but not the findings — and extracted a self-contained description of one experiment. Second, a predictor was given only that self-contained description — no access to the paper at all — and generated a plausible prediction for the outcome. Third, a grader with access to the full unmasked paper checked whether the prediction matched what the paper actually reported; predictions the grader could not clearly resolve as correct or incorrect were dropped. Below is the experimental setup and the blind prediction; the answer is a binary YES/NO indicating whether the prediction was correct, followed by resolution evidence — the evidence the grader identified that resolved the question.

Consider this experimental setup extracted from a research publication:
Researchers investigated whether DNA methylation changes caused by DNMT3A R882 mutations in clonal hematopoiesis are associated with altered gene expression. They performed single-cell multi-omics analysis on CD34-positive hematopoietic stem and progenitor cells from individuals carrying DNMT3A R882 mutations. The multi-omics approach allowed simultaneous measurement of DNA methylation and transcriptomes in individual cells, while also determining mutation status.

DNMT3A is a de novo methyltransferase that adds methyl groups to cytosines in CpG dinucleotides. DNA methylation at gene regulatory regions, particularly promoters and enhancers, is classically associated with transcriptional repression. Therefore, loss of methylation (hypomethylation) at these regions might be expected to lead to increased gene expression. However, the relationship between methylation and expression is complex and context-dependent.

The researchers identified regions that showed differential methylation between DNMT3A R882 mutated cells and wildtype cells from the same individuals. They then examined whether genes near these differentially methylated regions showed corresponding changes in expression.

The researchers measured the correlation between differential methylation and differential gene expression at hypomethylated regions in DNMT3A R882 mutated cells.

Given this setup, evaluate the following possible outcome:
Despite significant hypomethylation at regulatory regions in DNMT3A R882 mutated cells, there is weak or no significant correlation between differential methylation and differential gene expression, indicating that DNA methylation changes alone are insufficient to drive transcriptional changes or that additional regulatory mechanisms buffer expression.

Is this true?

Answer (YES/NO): YES